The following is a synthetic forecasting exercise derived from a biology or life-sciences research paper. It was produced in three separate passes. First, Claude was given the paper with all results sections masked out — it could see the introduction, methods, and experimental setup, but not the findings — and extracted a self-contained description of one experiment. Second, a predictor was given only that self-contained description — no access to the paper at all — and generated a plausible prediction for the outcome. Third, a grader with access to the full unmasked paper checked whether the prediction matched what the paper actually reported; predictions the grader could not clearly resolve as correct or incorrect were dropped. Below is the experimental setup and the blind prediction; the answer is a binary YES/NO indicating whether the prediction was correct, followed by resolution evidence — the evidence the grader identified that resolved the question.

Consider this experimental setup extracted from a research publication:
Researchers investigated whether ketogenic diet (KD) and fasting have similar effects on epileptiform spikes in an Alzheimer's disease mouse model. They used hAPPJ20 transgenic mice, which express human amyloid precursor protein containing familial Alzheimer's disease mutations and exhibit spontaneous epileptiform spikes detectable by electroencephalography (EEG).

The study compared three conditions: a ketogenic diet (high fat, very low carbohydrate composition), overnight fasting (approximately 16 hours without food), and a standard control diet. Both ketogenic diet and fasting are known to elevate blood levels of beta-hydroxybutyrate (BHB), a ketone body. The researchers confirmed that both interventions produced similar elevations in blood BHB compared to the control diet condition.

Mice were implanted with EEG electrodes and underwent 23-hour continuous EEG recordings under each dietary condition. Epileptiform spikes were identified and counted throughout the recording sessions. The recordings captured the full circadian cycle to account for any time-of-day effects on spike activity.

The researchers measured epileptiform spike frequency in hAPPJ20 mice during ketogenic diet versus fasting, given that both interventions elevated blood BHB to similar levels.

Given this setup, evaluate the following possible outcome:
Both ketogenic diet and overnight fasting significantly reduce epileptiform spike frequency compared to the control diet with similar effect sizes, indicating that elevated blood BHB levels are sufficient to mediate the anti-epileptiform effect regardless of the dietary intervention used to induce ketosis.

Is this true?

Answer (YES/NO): NO